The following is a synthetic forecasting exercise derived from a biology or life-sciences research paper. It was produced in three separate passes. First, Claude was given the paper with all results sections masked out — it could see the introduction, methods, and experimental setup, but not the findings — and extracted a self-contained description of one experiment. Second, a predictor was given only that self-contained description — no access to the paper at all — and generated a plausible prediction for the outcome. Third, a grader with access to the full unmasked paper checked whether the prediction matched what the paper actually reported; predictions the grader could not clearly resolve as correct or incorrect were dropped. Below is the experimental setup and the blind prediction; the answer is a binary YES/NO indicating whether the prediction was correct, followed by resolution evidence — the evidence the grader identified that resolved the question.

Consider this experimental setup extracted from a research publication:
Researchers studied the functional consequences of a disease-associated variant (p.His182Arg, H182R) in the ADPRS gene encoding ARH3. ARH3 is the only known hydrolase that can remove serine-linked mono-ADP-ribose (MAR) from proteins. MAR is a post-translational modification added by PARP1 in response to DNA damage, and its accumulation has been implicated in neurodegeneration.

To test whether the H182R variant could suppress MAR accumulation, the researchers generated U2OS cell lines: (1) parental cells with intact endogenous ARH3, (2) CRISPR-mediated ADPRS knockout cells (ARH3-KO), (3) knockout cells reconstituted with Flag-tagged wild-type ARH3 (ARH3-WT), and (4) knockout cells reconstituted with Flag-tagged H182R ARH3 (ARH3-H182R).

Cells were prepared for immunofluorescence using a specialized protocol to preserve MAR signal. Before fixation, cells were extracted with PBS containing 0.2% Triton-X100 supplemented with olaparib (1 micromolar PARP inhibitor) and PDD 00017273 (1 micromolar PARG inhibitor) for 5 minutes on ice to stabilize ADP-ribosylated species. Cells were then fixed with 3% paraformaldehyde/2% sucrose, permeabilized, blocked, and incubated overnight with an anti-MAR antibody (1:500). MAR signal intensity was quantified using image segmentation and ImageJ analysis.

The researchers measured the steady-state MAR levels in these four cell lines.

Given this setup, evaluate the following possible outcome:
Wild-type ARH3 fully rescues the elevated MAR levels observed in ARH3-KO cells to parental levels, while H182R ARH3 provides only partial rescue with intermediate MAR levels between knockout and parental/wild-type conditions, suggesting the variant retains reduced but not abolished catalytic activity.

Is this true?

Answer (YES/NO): NO